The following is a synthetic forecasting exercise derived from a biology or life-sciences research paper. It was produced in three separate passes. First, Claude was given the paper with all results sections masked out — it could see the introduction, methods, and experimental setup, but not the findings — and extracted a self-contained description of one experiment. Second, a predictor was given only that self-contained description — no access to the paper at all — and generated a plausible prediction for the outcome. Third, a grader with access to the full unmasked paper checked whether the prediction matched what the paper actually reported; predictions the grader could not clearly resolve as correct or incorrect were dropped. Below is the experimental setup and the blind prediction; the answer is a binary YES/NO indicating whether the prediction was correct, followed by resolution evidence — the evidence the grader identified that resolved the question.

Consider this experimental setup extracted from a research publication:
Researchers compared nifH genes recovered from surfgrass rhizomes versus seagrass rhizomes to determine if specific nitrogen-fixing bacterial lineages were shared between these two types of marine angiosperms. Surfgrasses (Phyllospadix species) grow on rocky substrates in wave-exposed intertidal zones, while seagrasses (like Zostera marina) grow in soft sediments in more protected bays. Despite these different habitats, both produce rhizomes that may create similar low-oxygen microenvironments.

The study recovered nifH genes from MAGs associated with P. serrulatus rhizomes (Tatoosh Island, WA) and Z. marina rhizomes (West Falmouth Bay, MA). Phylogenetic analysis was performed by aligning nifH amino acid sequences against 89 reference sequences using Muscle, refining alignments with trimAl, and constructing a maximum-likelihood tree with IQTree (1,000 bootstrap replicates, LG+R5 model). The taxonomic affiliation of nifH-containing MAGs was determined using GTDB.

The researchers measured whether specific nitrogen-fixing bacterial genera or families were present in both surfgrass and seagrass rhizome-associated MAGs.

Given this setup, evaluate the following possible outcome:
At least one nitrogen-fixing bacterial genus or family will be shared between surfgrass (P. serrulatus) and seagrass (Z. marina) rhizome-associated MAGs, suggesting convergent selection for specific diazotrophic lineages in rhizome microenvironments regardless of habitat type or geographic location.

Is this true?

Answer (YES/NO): YES